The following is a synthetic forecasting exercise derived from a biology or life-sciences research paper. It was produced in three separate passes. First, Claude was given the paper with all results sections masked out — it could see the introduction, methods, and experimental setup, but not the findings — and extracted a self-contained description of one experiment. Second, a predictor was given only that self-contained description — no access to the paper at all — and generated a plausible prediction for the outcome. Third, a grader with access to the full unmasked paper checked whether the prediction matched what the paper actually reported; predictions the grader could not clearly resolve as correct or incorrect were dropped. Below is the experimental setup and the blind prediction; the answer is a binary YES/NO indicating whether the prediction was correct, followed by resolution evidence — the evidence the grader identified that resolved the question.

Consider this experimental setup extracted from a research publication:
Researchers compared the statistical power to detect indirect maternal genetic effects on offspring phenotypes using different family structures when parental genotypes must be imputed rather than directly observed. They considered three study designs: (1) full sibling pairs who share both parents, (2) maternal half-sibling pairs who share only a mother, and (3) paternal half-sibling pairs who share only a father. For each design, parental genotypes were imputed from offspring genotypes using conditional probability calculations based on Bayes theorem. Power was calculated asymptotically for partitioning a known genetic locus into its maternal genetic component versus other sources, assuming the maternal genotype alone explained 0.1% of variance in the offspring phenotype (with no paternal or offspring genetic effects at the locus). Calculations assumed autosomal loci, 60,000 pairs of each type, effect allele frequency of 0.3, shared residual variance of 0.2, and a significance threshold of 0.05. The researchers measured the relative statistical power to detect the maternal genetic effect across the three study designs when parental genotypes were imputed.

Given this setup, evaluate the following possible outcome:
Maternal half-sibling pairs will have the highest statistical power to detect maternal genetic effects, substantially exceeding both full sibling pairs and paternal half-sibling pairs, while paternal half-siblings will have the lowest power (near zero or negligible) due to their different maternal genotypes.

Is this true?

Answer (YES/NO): NO